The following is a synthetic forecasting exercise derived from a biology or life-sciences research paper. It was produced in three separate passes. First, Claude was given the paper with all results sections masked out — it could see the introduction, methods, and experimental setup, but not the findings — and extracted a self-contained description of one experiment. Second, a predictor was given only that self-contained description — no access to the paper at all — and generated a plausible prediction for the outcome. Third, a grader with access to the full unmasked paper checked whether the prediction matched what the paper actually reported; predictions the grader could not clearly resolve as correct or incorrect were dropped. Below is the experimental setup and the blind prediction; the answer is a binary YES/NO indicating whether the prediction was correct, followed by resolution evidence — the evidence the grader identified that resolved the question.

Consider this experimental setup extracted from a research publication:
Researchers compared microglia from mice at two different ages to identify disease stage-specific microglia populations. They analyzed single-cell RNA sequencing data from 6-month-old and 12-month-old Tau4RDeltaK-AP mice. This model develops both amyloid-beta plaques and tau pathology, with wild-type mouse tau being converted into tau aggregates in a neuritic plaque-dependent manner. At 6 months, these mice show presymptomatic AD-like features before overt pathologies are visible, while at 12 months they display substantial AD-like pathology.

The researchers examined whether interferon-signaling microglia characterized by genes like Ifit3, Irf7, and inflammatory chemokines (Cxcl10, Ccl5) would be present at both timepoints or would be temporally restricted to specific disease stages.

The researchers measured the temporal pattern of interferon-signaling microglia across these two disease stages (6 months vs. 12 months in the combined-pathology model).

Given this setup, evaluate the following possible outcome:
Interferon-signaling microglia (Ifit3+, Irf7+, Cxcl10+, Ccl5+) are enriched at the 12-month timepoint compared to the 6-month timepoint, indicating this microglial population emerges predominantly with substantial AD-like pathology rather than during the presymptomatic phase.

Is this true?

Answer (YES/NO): NO